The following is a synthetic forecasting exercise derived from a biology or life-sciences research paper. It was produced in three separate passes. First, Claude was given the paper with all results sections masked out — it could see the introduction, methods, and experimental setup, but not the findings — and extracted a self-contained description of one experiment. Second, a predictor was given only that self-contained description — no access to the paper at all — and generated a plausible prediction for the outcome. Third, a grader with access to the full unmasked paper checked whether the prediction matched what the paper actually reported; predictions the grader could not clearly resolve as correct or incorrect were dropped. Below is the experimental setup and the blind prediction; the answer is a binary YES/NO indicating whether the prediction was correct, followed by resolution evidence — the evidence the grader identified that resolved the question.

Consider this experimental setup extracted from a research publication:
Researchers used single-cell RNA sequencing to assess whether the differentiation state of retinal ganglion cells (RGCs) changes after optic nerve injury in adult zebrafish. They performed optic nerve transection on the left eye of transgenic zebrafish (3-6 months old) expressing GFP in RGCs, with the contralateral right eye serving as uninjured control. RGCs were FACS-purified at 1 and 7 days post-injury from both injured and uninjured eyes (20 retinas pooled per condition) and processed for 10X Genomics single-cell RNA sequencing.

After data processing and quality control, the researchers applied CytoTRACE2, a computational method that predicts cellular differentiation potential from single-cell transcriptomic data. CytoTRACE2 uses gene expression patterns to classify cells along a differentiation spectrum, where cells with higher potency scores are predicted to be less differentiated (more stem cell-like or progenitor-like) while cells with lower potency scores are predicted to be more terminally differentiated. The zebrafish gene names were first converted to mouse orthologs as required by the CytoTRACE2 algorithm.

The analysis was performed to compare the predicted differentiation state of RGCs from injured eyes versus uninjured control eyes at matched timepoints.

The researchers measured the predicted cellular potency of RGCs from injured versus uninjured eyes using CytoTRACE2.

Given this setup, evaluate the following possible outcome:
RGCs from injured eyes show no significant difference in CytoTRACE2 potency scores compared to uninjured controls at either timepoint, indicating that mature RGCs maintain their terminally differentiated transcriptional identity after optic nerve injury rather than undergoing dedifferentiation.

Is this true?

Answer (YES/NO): NO